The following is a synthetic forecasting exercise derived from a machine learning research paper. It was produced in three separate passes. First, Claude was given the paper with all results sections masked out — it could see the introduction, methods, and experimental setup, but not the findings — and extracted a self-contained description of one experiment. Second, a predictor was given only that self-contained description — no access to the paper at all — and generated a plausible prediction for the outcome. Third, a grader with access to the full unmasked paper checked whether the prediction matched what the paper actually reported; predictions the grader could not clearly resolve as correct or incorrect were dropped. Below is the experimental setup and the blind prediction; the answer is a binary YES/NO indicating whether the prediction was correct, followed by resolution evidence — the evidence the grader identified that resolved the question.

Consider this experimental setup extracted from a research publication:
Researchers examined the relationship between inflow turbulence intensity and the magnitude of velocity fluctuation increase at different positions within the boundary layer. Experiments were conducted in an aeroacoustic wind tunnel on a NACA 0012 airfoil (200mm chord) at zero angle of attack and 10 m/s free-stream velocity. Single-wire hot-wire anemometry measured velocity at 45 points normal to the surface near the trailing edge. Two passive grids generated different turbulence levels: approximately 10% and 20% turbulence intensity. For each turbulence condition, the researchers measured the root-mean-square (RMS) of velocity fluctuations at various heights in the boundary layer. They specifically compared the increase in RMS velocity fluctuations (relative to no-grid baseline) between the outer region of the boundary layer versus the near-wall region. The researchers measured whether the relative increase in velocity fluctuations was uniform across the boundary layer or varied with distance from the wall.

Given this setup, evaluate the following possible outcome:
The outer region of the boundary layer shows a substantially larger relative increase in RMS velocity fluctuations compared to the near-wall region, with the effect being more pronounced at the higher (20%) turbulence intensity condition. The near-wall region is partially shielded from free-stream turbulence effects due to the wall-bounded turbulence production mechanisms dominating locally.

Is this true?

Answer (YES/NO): NO